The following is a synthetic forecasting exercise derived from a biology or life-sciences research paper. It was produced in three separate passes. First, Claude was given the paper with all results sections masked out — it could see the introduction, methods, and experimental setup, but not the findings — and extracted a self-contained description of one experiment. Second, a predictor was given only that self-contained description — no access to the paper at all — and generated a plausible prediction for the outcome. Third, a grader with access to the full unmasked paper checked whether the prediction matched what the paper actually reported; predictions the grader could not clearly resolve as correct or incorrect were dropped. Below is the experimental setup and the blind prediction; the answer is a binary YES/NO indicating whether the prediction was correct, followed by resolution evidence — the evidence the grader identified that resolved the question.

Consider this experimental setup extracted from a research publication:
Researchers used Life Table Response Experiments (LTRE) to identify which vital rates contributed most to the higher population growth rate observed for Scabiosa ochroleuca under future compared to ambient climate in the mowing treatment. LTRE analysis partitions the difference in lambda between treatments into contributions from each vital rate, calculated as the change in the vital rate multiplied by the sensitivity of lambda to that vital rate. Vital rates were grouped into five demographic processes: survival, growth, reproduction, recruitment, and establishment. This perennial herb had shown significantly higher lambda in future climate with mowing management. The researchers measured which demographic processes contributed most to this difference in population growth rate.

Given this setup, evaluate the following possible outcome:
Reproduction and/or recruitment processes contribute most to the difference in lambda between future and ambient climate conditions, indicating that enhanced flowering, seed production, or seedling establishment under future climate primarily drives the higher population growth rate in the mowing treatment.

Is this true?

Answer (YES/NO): YES